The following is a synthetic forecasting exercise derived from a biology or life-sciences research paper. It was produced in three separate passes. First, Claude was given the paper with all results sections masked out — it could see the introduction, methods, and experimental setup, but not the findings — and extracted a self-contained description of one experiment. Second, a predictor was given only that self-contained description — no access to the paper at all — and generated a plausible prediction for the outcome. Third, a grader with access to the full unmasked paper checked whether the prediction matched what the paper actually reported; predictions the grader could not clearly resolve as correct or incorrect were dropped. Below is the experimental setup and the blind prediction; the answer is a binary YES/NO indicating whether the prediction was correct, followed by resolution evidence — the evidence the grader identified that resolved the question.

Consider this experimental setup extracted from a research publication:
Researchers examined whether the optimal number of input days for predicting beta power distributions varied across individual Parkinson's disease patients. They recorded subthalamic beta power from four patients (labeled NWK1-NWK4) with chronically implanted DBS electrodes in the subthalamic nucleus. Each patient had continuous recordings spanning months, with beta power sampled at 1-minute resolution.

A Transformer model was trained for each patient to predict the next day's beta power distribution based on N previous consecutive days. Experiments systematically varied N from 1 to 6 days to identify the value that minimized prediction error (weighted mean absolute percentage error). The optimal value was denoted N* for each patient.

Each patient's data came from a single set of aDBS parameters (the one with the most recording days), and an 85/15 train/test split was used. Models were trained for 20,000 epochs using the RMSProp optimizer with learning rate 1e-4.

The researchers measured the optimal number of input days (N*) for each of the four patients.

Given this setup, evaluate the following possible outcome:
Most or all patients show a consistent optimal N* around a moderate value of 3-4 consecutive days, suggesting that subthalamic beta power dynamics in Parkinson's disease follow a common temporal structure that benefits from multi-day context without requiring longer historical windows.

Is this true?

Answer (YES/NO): NO